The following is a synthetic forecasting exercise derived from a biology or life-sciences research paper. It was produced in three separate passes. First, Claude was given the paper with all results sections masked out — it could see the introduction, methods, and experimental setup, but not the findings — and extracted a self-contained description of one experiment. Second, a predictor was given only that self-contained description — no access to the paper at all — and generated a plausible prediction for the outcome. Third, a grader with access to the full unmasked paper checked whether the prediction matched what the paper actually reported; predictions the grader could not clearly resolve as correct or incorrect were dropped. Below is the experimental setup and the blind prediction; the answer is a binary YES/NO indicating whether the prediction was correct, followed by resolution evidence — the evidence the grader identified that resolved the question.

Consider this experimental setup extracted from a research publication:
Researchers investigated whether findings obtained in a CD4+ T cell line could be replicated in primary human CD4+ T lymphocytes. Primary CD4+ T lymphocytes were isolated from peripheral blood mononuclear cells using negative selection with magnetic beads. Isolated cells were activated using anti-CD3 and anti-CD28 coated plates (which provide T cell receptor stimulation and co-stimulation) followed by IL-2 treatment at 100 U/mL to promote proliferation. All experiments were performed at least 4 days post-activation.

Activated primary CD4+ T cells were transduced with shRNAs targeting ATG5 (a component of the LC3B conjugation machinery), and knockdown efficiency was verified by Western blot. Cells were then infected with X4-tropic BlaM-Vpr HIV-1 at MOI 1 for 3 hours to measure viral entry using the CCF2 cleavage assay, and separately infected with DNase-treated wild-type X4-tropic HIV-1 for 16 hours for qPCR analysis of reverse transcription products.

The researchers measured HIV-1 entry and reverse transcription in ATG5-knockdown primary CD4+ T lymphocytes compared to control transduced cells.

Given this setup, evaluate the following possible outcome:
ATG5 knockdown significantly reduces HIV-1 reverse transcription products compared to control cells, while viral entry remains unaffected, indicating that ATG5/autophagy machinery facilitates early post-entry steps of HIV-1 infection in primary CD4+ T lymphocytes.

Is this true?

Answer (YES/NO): NO